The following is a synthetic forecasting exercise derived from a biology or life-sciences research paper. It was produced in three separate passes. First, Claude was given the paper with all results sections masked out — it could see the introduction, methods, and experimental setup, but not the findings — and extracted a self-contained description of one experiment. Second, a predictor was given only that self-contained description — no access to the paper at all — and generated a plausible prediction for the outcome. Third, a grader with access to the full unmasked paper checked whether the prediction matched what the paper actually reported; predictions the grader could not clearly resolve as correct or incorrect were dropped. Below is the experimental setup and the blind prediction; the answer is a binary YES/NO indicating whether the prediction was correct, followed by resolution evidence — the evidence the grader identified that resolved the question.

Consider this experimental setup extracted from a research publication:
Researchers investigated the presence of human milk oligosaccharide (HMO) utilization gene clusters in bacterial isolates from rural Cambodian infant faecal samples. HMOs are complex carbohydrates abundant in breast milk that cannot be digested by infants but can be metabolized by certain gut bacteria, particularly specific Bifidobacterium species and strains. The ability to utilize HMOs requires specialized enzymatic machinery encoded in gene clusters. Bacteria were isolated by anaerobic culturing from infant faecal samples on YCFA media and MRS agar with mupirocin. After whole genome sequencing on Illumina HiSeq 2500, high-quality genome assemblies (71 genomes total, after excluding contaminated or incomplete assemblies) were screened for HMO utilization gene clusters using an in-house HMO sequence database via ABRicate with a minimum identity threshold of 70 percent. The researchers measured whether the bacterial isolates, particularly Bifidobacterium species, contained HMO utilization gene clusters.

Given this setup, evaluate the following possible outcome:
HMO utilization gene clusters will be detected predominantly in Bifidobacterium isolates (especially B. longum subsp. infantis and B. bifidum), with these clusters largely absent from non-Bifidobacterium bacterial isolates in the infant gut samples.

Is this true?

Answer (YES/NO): NO